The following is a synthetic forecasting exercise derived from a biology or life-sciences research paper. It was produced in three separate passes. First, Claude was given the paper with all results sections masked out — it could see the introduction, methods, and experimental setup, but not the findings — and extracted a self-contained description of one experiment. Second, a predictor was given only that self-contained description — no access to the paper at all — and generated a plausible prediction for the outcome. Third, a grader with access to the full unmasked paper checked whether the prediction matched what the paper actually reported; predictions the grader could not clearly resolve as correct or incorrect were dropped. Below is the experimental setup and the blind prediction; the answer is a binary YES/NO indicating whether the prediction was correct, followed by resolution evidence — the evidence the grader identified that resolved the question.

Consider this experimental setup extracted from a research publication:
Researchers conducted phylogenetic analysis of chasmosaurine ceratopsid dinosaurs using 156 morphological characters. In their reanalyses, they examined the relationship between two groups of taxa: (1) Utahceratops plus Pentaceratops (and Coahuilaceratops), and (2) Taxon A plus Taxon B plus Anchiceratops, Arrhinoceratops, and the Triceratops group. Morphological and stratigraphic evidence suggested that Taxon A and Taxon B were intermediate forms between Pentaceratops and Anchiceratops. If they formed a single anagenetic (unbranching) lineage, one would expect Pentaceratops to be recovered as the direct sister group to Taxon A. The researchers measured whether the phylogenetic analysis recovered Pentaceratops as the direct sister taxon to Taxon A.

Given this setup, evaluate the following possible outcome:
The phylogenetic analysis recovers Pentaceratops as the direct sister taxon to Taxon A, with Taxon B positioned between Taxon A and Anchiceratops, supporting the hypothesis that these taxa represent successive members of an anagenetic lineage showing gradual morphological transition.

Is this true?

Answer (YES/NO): NO